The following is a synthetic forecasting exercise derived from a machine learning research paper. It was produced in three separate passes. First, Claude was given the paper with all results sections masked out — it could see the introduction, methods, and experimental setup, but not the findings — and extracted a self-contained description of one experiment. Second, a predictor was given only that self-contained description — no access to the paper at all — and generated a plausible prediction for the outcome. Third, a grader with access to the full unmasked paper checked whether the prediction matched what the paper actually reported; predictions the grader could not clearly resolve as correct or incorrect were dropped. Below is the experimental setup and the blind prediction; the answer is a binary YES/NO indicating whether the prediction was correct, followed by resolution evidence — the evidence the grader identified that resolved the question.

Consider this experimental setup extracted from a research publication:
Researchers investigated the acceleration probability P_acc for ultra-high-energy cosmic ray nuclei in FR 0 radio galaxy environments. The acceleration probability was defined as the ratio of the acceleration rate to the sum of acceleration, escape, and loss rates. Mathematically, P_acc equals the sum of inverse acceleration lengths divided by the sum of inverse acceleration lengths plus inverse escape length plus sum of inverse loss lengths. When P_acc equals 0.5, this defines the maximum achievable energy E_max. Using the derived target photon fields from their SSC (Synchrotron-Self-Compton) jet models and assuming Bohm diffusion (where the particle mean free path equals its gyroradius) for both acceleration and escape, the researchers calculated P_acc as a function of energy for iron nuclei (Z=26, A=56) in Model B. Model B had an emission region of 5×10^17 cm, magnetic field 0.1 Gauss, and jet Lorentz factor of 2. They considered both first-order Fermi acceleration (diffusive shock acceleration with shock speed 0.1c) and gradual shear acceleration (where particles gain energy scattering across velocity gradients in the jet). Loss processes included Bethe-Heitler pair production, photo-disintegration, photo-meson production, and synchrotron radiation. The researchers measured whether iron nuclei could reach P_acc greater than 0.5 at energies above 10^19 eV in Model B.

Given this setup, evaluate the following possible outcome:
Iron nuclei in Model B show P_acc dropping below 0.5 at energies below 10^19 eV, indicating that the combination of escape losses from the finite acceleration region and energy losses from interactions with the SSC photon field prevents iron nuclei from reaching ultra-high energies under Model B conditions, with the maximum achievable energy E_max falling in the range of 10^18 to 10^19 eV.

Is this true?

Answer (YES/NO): NO